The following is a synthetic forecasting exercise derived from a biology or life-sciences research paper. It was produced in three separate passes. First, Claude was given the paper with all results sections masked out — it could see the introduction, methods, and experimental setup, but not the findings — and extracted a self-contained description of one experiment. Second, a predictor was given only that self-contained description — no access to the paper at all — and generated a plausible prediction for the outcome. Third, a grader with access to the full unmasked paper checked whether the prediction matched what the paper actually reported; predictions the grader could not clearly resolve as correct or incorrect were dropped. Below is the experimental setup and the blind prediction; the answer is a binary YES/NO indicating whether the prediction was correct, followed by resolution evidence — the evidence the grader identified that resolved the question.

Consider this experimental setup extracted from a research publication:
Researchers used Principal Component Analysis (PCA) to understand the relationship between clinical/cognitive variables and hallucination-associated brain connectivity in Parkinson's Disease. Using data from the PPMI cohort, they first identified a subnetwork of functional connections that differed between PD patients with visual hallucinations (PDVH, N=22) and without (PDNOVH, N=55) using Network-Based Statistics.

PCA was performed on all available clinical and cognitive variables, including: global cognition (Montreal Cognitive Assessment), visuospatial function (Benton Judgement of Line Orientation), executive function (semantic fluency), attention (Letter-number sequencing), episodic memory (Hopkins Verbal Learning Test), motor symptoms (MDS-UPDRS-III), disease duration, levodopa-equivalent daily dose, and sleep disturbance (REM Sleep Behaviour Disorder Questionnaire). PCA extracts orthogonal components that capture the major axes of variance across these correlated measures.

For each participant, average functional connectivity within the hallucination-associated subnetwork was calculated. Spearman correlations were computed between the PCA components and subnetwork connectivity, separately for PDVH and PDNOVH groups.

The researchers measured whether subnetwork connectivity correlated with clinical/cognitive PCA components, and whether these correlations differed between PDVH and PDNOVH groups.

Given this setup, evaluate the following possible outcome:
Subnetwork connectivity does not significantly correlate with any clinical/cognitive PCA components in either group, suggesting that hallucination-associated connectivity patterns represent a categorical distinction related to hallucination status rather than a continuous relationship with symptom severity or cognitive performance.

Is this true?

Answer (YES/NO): NO